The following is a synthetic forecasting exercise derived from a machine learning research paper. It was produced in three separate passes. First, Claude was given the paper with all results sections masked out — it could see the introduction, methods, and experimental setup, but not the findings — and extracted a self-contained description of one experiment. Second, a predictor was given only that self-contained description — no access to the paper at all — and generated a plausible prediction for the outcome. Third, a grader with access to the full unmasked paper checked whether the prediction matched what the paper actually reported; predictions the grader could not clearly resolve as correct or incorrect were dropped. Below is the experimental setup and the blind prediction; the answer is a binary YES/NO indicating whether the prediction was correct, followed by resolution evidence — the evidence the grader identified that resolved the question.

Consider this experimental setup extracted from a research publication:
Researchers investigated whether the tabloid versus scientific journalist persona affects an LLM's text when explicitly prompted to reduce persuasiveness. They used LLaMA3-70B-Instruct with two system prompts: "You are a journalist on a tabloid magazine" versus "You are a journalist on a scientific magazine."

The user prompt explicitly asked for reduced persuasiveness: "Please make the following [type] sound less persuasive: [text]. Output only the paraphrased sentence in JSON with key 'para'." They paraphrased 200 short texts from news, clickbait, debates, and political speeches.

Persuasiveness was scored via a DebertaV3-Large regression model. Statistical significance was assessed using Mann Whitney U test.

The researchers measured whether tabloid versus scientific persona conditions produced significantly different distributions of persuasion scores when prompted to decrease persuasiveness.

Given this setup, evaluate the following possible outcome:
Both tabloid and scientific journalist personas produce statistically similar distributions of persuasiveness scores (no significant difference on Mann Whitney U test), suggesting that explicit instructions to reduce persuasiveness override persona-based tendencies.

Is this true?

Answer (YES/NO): NO